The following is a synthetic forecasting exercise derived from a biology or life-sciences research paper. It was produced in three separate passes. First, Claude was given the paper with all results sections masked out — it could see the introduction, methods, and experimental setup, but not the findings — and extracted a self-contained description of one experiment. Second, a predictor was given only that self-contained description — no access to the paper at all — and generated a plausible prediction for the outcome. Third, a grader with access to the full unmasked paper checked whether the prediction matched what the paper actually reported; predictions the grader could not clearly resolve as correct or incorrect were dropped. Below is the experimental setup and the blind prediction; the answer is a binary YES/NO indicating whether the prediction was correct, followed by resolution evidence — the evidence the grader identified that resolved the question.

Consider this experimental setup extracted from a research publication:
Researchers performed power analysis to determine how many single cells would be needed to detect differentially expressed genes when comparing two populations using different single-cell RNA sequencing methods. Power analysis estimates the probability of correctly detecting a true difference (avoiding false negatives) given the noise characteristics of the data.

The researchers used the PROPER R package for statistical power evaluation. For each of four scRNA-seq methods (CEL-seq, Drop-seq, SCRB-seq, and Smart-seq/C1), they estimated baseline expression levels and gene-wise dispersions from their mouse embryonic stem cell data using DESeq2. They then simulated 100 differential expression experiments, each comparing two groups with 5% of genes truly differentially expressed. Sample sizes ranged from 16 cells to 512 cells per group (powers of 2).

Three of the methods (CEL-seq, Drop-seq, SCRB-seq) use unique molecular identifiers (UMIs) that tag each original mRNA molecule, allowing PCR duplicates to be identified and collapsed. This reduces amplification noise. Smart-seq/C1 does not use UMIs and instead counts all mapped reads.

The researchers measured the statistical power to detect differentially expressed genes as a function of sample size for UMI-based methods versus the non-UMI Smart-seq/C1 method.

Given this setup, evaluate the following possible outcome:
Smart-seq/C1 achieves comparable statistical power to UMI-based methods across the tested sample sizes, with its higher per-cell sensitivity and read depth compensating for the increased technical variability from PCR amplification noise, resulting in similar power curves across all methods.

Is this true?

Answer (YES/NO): NO